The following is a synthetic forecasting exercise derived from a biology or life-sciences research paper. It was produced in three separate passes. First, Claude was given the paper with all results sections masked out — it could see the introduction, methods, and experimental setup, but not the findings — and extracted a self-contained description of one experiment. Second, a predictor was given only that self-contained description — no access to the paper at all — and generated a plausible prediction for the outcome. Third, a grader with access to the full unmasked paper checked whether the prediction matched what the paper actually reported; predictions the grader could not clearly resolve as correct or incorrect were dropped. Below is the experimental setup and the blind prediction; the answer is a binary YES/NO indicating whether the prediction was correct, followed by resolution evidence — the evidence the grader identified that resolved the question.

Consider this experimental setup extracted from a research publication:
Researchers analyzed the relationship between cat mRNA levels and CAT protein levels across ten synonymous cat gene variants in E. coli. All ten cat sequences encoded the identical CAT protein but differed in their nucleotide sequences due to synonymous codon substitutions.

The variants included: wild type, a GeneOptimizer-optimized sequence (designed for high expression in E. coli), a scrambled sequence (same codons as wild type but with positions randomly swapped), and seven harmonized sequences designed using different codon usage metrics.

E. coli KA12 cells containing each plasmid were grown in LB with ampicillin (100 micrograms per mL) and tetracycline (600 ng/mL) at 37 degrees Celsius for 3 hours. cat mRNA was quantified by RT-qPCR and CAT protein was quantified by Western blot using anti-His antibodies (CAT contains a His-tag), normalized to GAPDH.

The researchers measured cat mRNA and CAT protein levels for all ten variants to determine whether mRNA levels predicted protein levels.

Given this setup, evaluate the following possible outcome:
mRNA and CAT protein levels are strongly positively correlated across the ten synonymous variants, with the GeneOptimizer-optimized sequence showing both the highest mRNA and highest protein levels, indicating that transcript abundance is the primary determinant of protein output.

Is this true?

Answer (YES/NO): NO